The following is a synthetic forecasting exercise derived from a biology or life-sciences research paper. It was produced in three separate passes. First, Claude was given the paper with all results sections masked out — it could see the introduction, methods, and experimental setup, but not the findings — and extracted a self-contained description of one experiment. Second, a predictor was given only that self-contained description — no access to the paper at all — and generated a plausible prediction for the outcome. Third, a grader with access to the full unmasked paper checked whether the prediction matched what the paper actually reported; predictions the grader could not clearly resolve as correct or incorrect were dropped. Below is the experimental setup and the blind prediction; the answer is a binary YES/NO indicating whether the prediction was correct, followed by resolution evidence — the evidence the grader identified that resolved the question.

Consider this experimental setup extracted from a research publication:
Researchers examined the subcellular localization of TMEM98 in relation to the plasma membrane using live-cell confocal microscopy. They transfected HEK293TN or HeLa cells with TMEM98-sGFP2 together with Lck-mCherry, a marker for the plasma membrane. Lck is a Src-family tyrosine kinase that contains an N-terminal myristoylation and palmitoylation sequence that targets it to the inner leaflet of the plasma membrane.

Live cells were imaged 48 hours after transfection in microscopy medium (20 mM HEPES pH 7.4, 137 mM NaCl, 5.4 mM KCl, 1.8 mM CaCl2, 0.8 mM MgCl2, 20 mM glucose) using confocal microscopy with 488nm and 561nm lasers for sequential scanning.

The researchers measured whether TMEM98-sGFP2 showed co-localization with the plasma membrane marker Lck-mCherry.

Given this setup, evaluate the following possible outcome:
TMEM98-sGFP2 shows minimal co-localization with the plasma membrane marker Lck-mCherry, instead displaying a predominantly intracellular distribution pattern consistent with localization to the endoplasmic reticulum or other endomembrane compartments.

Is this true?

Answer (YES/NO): NO